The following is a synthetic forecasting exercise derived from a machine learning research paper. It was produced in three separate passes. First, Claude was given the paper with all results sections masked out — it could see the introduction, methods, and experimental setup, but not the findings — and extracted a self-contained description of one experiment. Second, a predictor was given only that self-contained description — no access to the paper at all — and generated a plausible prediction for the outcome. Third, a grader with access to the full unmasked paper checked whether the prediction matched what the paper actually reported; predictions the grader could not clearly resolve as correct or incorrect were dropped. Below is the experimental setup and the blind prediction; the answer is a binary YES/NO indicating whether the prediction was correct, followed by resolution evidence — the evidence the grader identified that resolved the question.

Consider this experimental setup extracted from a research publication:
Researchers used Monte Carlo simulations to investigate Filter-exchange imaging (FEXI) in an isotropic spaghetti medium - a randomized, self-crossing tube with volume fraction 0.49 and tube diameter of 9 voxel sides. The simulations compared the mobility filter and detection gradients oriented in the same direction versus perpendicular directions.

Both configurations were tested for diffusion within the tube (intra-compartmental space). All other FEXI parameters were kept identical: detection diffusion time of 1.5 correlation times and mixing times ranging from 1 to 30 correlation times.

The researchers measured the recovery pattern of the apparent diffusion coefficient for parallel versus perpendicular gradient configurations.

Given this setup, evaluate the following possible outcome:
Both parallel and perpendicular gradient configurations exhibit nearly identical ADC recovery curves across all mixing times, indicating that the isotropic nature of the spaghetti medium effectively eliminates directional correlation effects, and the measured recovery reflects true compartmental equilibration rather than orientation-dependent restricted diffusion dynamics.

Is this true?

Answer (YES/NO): NO